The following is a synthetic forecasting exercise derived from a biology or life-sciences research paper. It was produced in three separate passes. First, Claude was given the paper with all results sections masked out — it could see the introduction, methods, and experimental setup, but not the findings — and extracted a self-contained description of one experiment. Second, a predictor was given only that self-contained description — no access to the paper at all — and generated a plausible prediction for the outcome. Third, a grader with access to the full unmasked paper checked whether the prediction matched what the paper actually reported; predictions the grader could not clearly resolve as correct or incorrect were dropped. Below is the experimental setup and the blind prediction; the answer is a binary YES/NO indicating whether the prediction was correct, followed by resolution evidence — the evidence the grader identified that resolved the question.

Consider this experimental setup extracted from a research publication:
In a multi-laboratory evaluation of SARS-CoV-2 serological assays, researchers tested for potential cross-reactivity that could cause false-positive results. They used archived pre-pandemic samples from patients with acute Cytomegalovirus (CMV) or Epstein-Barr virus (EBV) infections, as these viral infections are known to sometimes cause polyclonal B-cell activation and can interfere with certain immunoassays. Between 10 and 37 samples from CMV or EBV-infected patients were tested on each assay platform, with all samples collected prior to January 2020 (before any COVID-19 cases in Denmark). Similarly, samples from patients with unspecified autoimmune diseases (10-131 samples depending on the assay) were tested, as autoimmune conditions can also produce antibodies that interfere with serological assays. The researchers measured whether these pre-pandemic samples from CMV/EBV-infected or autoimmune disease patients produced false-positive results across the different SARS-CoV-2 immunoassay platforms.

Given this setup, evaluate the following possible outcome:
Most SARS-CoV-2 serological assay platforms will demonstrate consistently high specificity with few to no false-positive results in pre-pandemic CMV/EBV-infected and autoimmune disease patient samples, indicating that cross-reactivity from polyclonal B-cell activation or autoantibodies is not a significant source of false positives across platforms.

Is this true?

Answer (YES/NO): YES